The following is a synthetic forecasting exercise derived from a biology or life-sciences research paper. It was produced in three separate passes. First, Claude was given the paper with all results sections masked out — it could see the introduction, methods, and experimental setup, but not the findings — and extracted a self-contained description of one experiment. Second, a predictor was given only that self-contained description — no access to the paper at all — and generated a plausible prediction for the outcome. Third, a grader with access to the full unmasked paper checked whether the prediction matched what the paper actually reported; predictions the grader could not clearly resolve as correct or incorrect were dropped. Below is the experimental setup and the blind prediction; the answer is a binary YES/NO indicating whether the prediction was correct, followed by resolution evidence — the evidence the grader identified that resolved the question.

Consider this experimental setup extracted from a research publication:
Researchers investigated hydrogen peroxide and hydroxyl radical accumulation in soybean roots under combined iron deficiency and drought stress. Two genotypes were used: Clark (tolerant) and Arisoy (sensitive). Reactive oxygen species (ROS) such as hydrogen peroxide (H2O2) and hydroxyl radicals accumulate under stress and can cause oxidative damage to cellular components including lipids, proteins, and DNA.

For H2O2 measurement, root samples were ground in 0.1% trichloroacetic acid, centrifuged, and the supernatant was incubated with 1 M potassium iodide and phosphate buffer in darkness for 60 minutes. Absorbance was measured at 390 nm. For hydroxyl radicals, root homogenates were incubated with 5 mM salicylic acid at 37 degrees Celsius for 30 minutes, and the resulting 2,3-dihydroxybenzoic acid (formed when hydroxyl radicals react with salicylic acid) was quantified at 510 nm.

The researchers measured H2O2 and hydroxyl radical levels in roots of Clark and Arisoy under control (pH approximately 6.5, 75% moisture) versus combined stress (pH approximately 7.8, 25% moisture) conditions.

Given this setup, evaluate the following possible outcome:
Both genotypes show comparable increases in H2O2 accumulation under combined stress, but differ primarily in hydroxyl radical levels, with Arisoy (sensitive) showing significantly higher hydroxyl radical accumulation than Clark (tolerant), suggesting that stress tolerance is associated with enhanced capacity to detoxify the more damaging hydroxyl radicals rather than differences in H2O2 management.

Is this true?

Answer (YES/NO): NO